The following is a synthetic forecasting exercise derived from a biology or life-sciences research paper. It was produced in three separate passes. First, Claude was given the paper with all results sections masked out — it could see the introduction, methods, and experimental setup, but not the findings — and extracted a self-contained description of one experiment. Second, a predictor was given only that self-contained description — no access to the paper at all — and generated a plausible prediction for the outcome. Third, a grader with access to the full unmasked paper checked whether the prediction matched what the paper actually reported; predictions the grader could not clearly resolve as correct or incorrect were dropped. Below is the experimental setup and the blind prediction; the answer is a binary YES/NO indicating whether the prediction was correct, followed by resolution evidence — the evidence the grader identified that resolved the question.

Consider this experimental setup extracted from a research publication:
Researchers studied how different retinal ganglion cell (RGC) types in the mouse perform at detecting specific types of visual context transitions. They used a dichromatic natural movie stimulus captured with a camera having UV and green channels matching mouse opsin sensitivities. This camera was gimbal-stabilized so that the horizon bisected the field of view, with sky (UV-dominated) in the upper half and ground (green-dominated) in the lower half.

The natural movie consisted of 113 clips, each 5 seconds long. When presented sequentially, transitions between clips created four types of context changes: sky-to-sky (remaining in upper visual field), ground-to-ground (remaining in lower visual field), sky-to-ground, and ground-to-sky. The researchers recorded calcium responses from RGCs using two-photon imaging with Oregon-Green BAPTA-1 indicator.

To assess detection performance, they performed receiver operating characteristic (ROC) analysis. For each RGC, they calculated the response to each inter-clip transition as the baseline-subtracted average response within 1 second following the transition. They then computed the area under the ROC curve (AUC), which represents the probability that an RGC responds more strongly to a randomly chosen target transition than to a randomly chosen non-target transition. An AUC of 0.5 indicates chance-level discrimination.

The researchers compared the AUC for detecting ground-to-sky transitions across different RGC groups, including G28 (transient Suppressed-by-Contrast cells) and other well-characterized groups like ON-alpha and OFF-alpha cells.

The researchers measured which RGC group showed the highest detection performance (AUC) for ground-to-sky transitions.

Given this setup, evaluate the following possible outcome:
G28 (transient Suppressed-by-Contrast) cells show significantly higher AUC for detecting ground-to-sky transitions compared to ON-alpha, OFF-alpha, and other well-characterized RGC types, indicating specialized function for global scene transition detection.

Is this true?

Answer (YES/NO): YES